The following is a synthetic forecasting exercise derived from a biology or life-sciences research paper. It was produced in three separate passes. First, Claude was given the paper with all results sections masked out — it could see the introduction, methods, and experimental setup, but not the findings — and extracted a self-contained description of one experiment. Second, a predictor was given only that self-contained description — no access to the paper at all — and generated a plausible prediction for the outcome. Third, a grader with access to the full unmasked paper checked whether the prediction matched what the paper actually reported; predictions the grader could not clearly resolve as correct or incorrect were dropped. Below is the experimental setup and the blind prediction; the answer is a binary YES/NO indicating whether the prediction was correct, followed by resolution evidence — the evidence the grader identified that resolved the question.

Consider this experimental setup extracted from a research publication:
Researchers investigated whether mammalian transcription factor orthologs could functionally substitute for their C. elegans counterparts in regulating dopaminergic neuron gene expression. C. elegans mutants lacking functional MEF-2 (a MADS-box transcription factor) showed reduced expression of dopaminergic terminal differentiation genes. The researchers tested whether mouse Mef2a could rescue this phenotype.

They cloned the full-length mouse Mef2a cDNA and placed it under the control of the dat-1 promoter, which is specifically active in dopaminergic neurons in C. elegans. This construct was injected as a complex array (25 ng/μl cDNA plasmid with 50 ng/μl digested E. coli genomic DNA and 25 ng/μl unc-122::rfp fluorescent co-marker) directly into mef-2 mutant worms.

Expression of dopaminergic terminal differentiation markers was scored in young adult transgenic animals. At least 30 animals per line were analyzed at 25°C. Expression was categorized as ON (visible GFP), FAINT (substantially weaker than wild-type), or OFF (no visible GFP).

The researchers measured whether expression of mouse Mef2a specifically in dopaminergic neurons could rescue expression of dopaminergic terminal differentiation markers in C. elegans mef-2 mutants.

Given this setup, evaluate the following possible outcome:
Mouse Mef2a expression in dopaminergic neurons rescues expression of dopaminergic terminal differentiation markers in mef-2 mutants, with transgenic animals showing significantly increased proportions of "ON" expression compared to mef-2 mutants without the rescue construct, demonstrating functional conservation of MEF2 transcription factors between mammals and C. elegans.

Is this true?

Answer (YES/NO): NO